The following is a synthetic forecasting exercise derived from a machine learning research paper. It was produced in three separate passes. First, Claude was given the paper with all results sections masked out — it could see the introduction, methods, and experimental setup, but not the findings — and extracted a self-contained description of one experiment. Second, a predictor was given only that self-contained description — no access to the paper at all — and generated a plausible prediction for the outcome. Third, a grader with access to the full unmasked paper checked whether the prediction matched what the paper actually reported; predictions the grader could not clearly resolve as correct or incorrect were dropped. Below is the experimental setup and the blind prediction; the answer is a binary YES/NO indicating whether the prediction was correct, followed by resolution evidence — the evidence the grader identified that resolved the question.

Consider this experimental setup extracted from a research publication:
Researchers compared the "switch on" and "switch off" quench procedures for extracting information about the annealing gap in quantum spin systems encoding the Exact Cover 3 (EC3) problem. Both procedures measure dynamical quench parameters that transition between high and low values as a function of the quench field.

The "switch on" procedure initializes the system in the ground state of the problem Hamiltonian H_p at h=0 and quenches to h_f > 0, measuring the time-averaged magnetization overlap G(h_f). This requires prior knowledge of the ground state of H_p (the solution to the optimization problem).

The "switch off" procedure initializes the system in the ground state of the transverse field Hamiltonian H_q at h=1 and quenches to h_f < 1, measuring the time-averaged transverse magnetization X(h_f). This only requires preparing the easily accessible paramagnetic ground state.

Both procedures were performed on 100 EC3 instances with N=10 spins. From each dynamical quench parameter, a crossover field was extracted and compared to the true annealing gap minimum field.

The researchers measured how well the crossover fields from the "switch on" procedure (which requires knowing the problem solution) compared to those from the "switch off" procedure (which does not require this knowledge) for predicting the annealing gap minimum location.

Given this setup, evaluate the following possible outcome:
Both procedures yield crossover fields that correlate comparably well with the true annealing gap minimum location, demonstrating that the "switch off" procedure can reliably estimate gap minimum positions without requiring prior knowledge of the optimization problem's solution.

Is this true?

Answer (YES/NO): YES